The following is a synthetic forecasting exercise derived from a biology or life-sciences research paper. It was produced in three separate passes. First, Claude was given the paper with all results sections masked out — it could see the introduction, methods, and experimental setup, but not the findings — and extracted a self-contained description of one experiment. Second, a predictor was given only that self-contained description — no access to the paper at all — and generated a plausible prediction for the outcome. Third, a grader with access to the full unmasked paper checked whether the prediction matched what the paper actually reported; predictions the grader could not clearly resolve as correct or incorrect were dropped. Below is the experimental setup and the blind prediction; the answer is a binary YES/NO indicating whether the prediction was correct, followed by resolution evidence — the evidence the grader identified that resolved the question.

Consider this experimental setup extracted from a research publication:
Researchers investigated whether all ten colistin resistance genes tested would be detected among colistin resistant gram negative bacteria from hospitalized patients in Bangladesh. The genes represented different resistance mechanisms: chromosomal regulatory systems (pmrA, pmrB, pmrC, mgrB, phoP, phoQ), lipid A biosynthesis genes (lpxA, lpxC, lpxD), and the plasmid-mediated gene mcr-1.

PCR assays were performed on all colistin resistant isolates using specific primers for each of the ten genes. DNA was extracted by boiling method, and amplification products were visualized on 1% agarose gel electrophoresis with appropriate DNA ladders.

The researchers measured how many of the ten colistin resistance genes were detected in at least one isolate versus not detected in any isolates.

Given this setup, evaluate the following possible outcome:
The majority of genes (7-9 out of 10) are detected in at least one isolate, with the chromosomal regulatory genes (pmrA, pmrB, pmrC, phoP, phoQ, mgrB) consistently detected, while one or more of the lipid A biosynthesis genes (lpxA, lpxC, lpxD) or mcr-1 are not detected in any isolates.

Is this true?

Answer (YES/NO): NO